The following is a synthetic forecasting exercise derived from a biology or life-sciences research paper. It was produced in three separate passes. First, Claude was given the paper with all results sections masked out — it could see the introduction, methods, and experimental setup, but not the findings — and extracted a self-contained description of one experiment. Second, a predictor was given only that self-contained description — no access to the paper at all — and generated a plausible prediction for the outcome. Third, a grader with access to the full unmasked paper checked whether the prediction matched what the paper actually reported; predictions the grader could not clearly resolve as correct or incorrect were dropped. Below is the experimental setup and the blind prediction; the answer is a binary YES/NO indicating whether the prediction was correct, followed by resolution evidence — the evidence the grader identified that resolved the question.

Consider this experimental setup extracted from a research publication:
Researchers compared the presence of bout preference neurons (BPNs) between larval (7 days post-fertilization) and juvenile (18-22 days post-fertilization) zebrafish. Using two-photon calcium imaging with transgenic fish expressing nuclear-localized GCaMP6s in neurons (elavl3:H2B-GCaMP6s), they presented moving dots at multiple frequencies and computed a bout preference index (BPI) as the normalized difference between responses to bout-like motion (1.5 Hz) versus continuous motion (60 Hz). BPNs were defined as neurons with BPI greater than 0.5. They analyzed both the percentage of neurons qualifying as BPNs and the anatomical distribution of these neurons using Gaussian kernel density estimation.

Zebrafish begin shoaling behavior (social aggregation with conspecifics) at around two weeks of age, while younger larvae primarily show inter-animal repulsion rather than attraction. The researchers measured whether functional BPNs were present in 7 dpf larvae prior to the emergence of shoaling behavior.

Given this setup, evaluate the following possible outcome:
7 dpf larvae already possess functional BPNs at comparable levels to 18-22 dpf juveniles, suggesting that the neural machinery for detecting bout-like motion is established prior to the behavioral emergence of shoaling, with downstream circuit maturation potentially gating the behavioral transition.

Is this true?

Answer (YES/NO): NO